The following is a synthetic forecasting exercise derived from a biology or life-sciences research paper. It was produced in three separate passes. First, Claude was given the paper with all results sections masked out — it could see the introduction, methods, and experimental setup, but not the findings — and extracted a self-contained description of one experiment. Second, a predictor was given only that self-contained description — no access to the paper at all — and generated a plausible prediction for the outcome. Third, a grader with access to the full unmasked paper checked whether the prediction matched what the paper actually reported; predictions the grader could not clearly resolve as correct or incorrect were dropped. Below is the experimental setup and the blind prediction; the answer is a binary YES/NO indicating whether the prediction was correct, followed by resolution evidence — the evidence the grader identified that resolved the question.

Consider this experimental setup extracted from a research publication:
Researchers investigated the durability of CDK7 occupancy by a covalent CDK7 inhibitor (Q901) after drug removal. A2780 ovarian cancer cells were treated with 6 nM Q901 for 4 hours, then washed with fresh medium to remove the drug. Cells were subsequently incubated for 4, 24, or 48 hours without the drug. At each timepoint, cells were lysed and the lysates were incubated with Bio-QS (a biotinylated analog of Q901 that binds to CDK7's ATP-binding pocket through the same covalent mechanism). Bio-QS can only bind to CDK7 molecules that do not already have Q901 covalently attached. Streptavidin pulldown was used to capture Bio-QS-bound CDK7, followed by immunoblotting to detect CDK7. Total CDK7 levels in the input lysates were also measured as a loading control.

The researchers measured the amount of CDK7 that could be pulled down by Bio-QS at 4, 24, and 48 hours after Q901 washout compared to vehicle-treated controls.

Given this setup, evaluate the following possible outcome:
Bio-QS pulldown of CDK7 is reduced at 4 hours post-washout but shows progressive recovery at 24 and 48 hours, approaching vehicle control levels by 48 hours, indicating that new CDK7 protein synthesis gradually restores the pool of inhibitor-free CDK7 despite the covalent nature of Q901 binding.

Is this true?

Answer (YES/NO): NO